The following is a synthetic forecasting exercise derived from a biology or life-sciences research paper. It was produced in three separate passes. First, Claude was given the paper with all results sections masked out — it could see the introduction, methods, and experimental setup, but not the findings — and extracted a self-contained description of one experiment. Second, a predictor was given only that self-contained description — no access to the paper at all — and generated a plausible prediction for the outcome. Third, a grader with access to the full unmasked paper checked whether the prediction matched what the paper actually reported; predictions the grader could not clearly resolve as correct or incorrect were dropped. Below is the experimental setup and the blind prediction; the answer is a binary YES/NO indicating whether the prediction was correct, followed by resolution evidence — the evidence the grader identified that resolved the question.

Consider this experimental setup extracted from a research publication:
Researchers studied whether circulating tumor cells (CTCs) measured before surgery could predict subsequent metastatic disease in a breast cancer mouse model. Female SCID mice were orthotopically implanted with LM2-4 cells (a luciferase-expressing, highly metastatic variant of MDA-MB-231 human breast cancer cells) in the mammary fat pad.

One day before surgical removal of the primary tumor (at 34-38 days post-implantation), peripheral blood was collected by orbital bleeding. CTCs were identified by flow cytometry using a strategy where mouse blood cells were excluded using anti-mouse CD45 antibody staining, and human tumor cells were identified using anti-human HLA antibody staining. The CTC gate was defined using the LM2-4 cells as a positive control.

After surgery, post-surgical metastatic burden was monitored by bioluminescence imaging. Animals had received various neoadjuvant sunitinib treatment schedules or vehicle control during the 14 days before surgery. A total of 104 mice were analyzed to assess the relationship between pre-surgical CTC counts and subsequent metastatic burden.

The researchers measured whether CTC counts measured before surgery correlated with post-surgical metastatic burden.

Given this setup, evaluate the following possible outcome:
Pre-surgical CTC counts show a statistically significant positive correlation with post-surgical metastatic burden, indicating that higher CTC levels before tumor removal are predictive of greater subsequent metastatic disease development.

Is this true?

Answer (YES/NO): NO